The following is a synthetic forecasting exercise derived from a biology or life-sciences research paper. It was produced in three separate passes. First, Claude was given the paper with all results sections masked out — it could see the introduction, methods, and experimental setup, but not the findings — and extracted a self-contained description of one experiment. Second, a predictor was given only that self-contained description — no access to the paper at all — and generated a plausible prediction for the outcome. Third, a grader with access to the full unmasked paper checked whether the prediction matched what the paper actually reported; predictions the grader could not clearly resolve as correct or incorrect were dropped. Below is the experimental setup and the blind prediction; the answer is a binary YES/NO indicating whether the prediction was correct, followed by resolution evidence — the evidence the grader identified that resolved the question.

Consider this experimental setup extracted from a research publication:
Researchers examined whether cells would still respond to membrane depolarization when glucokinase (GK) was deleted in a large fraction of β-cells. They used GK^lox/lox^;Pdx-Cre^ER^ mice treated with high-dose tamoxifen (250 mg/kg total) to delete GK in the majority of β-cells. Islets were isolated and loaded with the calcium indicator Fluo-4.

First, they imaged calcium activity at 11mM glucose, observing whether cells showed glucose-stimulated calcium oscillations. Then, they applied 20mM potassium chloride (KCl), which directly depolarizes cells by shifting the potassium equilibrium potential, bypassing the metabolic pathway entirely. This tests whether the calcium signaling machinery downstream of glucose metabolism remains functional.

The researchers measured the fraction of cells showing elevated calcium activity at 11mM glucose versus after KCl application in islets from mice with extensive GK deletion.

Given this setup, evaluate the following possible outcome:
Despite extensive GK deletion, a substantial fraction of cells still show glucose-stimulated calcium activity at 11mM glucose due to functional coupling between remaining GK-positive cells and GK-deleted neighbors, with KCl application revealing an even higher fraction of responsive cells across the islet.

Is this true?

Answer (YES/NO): NO